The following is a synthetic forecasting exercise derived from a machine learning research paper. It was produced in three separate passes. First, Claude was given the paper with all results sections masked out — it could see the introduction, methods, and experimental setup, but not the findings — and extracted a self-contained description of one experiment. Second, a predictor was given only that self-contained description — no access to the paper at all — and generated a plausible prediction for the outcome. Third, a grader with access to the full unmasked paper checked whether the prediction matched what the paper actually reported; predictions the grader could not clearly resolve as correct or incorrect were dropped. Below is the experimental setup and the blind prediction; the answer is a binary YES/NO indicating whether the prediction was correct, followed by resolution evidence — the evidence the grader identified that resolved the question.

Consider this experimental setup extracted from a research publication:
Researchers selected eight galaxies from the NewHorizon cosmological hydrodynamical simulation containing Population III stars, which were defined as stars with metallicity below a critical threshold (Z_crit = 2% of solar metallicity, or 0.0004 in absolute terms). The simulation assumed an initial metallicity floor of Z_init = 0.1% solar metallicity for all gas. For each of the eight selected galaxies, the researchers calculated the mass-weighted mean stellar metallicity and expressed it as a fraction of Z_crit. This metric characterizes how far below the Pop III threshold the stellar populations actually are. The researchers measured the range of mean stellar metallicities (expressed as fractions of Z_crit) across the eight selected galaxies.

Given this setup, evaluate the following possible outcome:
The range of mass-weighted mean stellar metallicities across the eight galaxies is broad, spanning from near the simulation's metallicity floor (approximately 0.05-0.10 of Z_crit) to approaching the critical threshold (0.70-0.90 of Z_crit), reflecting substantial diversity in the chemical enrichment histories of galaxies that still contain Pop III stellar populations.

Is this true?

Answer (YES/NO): NO